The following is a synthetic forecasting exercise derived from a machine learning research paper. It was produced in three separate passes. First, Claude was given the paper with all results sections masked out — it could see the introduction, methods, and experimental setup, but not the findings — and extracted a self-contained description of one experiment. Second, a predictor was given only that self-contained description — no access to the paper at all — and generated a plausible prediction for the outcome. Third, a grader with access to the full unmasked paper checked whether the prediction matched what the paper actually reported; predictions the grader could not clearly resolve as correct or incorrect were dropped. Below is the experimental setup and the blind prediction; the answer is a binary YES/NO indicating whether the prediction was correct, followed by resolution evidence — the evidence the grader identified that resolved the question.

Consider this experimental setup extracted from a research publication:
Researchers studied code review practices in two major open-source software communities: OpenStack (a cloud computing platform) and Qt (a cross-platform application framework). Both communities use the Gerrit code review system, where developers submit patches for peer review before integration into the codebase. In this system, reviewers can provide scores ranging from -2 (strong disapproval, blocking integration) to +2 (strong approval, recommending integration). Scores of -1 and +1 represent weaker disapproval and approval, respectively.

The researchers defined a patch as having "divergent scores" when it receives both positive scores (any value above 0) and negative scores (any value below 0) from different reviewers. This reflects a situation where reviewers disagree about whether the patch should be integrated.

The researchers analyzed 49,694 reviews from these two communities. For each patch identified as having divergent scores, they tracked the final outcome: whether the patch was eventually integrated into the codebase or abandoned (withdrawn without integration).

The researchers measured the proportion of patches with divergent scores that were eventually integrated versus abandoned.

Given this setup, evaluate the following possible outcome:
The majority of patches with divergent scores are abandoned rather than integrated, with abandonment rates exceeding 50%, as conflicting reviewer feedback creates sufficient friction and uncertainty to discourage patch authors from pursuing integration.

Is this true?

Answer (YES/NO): NO